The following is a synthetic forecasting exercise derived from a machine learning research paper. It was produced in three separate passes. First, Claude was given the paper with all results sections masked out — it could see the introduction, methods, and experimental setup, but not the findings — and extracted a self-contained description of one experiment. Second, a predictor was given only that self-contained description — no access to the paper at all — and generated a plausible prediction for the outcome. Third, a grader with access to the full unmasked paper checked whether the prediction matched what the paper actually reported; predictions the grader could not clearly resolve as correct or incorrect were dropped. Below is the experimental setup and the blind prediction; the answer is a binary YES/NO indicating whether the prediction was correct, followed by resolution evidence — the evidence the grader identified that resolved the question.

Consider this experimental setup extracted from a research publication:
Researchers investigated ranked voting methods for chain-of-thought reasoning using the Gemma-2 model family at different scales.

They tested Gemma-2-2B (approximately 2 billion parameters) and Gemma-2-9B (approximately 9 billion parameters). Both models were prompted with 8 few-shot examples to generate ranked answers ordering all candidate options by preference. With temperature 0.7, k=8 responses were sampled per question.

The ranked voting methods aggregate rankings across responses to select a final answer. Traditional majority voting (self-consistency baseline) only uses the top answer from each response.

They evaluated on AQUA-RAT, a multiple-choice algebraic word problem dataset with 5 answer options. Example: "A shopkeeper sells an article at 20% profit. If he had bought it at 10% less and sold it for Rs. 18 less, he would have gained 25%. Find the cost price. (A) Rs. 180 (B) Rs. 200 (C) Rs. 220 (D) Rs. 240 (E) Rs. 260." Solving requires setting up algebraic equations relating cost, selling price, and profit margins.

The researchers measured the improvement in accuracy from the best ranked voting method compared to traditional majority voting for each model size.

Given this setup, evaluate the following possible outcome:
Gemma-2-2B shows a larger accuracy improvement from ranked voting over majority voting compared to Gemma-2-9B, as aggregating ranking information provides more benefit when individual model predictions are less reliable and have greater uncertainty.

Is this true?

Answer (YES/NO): YES